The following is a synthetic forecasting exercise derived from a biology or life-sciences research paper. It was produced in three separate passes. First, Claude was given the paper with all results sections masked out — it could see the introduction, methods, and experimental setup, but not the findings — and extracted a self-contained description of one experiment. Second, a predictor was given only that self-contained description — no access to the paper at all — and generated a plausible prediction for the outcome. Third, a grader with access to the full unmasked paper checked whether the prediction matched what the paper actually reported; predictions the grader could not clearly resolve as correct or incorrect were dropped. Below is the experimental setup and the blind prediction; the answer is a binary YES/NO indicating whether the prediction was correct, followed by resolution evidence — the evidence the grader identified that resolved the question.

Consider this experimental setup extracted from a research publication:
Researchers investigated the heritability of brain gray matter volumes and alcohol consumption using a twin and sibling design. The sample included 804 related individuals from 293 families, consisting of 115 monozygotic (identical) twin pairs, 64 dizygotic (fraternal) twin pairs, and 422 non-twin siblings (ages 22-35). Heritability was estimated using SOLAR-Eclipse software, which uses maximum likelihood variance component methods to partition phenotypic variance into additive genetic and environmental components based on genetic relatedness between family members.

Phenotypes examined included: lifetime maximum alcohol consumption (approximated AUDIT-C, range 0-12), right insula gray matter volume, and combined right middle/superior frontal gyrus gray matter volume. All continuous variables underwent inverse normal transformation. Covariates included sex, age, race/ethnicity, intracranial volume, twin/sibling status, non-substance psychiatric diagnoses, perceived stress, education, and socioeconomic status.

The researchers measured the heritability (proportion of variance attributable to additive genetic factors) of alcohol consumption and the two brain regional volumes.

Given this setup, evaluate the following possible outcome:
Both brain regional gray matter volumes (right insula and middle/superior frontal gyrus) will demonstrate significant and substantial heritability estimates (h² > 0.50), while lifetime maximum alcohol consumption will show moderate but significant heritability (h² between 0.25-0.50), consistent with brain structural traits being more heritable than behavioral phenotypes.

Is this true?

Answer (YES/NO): NO